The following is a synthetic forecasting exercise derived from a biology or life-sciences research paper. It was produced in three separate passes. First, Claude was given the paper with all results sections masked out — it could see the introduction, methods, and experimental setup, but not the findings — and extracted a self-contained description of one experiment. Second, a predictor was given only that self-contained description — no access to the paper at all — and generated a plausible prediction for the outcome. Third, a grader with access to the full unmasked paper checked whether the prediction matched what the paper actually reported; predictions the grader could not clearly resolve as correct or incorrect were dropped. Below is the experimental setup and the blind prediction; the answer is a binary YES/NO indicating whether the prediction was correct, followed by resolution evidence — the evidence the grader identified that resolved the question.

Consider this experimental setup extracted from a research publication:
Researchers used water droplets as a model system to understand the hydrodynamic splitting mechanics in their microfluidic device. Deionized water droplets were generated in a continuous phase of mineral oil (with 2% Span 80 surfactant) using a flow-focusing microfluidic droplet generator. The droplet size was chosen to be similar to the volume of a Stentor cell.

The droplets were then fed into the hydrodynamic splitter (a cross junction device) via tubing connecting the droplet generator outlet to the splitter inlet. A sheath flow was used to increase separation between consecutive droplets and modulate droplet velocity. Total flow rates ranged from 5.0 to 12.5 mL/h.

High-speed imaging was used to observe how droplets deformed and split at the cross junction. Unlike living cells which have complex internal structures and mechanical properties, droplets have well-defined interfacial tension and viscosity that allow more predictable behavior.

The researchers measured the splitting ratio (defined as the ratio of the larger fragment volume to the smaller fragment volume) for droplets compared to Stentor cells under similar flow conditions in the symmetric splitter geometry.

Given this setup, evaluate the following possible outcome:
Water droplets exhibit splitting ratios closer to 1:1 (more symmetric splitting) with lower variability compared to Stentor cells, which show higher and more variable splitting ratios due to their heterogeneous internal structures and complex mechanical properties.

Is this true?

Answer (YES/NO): YES